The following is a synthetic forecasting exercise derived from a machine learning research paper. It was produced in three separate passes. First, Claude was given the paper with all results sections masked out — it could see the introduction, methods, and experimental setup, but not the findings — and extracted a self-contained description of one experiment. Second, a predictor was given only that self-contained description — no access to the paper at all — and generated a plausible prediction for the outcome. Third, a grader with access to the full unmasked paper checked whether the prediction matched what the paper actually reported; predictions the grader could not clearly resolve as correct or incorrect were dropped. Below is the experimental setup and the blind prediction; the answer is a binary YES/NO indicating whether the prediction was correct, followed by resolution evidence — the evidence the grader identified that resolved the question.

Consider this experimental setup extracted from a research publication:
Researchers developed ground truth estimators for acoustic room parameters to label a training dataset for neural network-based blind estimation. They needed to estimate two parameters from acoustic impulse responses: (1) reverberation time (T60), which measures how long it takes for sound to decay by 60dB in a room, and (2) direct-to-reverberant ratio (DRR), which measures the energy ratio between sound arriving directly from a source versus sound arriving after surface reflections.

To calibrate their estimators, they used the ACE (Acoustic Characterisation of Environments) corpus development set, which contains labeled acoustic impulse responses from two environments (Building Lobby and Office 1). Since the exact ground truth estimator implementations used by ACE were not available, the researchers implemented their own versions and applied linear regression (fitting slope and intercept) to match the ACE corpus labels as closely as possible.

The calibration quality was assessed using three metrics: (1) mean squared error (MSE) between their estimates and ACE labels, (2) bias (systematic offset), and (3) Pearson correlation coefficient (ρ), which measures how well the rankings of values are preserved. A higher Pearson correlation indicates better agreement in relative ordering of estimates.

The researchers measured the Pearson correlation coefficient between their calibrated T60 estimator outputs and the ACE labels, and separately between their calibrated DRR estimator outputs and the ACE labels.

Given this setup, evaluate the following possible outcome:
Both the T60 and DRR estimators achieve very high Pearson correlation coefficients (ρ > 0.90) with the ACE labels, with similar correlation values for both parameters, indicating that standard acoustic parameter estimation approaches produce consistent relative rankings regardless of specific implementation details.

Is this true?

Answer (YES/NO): YES